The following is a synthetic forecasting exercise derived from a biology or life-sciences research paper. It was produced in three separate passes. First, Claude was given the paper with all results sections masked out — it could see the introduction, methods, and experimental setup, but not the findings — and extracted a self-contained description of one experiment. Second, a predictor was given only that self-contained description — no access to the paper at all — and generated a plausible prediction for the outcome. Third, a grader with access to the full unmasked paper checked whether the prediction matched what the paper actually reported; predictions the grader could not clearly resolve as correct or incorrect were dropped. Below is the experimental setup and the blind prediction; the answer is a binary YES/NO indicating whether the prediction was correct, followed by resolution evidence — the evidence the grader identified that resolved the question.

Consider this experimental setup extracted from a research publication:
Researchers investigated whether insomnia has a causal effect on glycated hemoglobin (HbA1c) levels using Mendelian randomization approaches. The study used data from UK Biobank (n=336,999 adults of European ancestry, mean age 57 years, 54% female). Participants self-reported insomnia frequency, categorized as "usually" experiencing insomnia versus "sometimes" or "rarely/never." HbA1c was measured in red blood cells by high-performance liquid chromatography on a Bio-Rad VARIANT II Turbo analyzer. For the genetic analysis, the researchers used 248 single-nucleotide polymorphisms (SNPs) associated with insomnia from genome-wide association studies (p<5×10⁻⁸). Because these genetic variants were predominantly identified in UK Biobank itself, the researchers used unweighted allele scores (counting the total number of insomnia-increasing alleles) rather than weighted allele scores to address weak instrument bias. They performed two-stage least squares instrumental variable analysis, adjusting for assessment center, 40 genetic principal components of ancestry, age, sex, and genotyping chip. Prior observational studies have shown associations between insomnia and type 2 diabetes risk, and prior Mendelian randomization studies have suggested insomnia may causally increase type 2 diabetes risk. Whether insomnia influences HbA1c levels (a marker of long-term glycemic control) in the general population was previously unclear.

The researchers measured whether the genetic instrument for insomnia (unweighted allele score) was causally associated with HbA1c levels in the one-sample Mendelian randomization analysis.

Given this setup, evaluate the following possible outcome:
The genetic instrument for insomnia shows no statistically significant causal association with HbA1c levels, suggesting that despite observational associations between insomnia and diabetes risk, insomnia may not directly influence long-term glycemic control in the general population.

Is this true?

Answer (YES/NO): NO